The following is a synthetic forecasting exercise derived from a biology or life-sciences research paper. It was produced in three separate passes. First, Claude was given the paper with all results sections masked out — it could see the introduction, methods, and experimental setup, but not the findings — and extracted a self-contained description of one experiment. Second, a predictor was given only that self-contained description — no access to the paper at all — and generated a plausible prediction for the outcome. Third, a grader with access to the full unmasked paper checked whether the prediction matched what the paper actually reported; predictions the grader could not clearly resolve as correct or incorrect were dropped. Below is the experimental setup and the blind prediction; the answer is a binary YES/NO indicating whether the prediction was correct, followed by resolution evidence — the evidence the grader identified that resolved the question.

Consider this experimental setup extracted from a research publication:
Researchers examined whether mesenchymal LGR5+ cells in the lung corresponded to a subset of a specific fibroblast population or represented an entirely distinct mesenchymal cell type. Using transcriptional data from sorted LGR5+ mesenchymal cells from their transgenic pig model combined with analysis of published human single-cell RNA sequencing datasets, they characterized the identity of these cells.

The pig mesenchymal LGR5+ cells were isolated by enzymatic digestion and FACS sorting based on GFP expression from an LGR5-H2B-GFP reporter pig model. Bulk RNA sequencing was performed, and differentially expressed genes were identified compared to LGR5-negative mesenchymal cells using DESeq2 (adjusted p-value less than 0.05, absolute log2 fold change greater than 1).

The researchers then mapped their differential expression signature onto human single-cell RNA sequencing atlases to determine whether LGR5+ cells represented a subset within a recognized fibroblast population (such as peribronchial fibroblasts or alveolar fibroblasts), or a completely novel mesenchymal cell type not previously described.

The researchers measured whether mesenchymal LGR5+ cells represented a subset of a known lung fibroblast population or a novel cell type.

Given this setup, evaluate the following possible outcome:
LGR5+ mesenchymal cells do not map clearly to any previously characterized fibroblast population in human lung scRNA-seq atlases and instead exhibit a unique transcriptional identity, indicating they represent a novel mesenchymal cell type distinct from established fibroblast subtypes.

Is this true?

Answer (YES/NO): NO